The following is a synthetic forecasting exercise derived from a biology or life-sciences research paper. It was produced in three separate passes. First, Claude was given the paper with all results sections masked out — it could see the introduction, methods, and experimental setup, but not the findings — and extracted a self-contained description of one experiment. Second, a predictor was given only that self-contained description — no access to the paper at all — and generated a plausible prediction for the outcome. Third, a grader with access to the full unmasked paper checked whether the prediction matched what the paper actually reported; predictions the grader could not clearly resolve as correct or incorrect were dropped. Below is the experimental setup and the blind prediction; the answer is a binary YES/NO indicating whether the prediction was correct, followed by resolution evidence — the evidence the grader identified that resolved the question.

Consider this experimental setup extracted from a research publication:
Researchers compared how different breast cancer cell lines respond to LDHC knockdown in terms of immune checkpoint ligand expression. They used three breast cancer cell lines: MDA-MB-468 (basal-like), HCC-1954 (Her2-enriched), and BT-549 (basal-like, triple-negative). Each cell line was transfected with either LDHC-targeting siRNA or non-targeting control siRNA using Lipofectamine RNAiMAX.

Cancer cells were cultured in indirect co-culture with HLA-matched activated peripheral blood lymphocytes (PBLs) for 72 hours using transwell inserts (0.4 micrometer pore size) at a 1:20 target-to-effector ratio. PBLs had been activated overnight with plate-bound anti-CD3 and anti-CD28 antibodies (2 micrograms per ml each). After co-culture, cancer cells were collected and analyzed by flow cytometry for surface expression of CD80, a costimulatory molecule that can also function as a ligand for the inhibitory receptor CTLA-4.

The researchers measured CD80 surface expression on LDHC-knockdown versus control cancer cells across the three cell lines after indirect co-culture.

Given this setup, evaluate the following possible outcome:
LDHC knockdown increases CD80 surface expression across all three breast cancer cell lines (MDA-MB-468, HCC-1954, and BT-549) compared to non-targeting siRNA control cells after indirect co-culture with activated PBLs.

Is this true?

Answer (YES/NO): NO